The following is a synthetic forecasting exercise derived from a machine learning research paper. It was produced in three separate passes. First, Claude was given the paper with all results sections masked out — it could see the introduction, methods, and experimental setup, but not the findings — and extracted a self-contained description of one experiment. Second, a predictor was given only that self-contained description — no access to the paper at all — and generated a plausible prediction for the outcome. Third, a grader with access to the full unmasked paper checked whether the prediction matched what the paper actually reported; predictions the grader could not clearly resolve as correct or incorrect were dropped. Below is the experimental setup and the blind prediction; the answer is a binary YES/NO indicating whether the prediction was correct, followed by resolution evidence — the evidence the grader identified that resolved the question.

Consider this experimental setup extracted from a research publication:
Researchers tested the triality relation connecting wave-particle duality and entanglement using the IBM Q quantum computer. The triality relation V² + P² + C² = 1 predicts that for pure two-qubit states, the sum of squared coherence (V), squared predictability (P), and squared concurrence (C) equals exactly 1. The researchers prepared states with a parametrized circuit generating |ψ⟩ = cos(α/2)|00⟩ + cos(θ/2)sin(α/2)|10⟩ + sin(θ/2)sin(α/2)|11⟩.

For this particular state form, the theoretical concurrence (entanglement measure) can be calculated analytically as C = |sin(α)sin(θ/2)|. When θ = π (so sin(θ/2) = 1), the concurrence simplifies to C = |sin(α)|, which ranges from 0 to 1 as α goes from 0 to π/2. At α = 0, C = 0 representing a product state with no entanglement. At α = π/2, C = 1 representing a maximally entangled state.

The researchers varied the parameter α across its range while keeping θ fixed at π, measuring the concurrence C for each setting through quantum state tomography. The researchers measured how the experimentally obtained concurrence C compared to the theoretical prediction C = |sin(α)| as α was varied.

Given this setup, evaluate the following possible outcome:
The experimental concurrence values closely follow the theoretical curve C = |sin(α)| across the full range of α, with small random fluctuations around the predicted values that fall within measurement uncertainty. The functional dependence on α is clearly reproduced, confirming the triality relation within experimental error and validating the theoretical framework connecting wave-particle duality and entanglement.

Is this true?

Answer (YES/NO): NO